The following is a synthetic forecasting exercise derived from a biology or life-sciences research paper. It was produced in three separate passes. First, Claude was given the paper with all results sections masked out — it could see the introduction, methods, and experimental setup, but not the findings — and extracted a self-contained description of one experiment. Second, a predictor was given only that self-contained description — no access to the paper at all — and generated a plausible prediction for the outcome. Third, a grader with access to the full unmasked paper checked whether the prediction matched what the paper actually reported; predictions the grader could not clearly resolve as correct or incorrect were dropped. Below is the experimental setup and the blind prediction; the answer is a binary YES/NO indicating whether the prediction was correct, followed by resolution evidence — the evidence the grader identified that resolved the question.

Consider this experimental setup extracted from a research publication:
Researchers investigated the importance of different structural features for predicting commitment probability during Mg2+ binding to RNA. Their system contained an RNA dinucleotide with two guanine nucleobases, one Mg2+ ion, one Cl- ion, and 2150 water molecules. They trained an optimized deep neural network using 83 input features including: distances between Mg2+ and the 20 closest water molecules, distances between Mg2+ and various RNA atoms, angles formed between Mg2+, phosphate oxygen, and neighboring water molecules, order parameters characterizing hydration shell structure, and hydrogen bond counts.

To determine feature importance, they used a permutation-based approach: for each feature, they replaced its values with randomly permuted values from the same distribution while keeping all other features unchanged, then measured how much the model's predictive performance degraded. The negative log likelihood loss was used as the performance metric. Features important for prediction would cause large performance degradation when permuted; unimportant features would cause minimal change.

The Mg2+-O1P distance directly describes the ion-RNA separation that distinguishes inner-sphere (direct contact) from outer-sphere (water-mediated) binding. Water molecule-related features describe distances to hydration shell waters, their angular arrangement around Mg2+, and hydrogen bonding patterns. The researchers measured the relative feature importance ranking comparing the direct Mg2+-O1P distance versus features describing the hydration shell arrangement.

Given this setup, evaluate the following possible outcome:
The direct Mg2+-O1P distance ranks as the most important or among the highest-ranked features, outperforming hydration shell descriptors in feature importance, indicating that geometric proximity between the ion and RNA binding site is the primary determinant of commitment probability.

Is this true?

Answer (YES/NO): NO